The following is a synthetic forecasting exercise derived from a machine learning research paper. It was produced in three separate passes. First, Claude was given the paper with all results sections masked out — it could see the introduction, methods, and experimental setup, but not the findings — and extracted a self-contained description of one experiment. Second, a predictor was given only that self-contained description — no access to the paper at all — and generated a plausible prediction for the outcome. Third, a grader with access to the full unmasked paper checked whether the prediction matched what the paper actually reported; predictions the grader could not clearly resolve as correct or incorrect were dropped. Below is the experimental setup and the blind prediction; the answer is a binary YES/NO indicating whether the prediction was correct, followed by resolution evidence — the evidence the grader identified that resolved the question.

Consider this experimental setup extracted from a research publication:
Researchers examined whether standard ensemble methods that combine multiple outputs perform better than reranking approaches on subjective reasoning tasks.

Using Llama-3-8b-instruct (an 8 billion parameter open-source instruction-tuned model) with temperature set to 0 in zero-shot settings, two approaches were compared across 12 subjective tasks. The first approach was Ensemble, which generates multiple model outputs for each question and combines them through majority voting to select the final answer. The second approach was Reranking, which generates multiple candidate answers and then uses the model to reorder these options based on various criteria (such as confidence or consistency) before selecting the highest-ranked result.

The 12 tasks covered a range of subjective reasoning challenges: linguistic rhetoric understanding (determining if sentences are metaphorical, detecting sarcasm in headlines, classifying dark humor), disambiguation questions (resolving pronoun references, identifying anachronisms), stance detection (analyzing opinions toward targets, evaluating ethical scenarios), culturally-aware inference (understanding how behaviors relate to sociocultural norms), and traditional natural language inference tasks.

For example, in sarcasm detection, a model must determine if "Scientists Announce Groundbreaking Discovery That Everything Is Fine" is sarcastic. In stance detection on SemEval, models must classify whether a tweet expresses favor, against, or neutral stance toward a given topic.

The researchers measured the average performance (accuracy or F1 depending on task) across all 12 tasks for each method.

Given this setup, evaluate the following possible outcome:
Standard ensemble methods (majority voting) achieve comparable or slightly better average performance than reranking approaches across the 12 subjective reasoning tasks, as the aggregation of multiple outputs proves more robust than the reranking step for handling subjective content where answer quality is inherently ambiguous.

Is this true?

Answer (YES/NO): YES